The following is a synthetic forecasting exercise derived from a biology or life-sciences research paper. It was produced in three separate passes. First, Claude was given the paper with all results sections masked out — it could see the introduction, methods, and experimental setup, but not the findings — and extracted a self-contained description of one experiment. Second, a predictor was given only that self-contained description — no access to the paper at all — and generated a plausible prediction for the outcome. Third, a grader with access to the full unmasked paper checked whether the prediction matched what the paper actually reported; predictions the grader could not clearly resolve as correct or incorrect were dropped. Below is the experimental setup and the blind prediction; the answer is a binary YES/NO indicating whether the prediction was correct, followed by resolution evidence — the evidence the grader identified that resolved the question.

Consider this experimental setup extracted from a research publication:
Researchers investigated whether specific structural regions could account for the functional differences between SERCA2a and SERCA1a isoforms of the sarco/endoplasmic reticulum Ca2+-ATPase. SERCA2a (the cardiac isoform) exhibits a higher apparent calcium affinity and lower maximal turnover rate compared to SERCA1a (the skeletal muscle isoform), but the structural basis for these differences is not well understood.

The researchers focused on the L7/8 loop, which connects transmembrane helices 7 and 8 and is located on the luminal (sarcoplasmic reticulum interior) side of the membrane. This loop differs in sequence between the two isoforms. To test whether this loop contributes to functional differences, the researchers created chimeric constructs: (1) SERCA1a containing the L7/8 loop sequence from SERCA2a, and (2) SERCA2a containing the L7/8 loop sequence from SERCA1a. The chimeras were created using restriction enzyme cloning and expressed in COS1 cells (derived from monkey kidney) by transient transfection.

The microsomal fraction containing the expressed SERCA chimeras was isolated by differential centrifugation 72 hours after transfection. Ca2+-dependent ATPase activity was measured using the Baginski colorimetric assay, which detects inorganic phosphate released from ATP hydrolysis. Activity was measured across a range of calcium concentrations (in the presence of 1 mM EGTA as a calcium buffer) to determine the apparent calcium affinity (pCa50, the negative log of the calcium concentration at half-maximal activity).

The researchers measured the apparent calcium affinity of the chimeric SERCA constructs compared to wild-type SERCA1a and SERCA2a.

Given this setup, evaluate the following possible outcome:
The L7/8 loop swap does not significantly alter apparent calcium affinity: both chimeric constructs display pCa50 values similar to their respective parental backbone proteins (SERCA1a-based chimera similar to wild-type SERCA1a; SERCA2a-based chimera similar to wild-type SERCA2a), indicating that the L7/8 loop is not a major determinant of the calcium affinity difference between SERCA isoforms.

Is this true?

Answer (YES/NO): YES